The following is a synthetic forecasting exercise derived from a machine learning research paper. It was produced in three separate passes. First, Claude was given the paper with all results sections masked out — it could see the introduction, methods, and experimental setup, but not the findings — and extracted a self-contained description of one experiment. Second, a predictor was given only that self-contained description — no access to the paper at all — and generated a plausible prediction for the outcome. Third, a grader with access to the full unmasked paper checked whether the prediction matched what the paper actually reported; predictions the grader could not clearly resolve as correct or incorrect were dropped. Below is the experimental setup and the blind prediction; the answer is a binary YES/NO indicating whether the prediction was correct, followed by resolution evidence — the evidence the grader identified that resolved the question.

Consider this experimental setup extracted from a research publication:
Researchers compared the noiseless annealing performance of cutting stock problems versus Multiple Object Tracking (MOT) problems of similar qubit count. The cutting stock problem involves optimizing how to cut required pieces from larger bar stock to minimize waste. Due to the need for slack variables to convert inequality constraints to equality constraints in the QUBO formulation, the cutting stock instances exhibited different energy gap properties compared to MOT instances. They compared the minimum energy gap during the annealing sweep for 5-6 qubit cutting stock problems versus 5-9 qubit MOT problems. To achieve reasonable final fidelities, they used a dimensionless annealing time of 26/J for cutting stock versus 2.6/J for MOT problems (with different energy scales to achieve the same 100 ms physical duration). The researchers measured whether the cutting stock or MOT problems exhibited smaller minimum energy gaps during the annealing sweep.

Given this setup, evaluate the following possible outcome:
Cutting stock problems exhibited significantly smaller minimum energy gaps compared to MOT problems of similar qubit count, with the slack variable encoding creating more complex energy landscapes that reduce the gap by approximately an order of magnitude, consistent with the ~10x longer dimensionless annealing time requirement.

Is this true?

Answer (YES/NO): NO